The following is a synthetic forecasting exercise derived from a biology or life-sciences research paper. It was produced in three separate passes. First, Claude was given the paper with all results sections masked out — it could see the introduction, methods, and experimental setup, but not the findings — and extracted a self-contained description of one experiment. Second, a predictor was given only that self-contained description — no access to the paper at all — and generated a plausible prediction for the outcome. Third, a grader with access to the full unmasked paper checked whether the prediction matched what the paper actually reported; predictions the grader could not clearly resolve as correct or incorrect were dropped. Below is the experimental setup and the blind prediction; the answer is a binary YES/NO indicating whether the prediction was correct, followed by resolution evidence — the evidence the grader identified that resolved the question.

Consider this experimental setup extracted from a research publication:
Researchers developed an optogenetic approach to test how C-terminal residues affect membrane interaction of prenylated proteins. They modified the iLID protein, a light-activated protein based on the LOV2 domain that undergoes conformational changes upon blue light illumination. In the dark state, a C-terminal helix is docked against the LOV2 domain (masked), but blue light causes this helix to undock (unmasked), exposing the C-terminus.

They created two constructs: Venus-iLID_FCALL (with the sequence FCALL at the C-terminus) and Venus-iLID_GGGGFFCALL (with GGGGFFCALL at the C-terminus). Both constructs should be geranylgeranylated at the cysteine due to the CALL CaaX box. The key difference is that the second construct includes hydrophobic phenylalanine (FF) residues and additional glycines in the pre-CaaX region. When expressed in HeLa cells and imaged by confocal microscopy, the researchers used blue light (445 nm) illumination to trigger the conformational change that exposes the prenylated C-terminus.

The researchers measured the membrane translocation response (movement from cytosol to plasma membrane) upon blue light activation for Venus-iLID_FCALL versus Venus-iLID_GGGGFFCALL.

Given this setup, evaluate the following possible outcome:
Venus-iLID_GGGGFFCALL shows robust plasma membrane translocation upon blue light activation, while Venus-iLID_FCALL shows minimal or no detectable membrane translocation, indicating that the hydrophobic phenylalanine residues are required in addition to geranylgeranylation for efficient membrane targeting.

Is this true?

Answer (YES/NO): NO